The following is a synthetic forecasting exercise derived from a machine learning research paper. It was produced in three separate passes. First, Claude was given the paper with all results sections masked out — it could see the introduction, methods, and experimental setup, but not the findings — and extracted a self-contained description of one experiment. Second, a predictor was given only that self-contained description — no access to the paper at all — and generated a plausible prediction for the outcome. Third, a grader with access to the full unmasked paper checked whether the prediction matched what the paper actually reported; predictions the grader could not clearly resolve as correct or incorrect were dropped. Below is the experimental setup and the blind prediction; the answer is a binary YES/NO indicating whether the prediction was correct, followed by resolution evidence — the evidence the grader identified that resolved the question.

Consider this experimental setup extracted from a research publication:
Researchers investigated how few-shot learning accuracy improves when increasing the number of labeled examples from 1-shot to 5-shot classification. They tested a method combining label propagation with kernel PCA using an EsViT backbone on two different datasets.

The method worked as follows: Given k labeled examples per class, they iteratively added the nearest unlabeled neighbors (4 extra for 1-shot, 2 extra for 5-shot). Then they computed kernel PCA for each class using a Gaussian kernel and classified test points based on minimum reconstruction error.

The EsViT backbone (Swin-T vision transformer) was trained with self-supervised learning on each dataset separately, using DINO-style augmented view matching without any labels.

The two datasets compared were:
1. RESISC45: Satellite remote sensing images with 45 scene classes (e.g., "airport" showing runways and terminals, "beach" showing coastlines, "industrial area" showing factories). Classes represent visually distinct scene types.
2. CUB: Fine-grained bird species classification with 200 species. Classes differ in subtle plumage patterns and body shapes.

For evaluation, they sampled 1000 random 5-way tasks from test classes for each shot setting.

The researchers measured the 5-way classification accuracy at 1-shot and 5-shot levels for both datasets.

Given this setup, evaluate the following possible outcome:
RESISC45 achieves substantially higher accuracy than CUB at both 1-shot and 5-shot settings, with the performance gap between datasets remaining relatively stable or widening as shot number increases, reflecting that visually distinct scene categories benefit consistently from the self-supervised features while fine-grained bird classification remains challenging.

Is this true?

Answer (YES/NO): NO